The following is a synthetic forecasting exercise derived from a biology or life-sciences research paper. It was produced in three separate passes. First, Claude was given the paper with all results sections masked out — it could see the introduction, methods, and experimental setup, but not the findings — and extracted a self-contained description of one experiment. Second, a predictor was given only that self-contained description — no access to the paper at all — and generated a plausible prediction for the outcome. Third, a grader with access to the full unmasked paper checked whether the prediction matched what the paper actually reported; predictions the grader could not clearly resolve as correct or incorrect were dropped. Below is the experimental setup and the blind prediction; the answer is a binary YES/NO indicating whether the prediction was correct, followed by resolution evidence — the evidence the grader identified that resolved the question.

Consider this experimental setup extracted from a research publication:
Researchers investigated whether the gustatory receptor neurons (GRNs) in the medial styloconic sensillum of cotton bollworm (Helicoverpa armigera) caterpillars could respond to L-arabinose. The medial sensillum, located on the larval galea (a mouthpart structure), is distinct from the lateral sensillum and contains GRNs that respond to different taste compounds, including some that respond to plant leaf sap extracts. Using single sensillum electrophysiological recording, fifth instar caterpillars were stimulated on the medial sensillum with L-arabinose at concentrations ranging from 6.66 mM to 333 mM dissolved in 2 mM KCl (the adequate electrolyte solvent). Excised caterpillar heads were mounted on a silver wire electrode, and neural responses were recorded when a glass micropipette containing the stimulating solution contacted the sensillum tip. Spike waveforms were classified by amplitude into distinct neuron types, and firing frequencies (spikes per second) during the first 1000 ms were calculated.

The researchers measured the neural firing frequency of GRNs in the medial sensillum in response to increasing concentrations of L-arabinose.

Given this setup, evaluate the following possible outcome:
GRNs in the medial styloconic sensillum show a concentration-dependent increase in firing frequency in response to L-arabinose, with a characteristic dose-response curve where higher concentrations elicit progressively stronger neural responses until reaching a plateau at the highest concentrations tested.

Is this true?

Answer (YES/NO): NO